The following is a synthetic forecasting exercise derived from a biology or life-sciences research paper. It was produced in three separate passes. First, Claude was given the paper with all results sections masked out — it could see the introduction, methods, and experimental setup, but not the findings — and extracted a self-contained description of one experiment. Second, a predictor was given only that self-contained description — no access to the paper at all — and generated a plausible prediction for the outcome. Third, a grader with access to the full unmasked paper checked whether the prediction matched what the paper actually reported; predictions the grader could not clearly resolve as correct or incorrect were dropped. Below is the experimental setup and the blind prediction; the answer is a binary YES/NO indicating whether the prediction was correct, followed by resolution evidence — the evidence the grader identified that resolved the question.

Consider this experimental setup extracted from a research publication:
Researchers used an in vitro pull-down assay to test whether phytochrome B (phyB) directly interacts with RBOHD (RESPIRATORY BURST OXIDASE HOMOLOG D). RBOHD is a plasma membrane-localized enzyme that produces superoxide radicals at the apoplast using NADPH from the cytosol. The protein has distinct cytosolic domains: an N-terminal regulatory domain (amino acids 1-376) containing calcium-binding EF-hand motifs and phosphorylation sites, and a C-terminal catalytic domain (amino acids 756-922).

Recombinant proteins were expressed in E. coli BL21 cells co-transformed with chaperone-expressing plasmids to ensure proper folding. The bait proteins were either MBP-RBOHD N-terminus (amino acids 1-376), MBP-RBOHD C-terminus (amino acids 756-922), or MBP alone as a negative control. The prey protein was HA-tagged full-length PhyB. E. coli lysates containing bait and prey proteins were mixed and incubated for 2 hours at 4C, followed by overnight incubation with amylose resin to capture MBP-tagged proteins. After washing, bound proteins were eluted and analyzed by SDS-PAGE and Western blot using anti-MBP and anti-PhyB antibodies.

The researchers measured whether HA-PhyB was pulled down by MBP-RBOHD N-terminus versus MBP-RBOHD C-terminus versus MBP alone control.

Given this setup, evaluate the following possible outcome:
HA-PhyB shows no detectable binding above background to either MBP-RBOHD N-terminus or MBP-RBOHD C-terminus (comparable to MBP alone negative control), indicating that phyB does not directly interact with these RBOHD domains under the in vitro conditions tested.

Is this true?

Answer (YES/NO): NO